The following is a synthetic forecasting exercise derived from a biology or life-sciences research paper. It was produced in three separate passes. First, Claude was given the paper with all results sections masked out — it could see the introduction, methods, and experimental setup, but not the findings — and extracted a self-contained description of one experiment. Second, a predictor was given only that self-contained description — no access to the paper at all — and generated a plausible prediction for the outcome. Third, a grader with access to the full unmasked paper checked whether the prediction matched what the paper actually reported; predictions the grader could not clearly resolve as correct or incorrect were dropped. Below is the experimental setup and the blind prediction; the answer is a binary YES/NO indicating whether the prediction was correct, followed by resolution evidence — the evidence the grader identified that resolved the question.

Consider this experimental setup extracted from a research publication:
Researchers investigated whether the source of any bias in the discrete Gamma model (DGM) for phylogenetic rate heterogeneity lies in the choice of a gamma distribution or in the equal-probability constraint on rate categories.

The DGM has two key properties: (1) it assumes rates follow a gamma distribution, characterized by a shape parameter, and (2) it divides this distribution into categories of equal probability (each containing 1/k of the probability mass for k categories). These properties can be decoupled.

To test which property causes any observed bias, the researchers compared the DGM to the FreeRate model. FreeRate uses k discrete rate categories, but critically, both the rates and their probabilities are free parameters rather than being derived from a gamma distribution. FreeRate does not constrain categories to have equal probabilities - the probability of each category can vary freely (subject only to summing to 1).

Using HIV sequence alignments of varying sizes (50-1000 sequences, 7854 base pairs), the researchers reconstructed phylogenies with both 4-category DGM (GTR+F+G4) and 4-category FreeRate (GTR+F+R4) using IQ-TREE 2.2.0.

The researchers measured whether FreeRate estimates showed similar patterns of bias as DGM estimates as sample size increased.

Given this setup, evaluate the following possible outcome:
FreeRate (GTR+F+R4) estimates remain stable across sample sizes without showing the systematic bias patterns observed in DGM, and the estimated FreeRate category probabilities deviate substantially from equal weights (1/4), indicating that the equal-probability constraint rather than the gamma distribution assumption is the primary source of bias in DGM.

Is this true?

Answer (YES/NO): YES